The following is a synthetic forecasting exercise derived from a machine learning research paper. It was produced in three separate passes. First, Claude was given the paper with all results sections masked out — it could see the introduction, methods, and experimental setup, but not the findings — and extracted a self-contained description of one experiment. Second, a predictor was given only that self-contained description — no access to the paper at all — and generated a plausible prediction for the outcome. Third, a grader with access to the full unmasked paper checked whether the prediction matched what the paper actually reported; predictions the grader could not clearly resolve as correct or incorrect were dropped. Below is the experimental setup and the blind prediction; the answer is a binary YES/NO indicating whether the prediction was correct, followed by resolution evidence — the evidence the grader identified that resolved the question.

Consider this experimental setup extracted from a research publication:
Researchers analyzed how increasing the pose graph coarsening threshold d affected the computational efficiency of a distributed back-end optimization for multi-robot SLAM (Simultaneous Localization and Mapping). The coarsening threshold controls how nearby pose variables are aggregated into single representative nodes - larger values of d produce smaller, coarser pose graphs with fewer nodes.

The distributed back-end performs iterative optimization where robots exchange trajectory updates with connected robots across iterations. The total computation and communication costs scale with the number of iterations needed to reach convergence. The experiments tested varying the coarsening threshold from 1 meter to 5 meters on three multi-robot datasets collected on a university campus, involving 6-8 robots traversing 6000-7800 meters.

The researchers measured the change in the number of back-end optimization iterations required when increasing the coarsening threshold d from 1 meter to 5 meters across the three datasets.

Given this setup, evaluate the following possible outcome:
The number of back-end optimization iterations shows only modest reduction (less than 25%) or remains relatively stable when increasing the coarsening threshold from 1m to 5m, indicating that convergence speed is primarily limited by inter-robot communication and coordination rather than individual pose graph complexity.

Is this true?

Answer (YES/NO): NO